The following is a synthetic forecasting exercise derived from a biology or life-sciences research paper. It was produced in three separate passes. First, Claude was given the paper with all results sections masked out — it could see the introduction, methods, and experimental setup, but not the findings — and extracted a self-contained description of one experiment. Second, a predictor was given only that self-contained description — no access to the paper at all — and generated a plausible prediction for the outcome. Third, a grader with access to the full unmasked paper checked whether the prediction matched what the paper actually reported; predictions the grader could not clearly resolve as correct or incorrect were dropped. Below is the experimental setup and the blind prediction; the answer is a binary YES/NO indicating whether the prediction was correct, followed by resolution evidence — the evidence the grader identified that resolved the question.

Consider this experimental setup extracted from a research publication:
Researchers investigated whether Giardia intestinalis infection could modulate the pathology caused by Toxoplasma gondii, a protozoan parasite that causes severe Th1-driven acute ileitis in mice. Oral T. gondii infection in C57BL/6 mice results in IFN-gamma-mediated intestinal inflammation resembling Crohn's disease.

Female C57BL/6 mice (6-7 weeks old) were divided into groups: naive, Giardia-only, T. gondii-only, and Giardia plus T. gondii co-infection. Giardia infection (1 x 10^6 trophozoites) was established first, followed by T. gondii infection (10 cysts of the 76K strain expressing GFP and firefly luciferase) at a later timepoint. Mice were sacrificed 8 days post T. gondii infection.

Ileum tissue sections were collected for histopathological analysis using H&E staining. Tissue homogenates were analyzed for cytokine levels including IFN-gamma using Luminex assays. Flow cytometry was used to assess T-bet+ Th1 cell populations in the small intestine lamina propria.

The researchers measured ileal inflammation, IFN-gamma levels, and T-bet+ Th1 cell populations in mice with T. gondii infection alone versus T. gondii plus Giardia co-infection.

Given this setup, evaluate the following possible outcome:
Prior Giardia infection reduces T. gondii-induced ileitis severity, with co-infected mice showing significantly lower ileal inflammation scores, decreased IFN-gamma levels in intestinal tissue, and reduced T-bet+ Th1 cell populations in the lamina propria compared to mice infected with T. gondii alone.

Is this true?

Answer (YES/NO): YES